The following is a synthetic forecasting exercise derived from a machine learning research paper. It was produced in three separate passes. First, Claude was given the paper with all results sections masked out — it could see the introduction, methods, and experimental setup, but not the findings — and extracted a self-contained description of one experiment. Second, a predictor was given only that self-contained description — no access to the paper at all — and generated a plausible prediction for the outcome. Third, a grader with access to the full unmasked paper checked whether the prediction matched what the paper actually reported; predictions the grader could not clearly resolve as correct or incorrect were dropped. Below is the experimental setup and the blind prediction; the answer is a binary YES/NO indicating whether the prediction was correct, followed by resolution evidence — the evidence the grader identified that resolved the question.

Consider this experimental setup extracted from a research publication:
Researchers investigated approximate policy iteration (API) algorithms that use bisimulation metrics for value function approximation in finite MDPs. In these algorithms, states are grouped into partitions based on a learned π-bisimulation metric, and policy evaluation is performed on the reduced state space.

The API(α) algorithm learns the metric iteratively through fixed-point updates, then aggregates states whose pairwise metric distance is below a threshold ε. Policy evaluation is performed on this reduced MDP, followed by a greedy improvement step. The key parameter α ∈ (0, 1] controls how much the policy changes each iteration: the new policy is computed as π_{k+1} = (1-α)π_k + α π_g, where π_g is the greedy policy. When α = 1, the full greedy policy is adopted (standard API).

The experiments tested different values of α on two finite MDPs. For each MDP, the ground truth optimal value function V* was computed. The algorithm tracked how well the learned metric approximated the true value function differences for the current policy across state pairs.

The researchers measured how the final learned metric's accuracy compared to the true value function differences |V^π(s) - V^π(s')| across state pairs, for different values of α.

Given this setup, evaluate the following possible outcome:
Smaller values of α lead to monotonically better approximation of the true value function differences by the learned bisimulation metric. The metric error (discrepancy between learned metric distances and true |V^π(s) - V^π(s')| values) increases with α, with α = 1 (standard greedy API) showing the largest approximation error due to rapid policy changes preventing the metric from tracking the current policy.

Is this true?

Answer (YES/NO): YES